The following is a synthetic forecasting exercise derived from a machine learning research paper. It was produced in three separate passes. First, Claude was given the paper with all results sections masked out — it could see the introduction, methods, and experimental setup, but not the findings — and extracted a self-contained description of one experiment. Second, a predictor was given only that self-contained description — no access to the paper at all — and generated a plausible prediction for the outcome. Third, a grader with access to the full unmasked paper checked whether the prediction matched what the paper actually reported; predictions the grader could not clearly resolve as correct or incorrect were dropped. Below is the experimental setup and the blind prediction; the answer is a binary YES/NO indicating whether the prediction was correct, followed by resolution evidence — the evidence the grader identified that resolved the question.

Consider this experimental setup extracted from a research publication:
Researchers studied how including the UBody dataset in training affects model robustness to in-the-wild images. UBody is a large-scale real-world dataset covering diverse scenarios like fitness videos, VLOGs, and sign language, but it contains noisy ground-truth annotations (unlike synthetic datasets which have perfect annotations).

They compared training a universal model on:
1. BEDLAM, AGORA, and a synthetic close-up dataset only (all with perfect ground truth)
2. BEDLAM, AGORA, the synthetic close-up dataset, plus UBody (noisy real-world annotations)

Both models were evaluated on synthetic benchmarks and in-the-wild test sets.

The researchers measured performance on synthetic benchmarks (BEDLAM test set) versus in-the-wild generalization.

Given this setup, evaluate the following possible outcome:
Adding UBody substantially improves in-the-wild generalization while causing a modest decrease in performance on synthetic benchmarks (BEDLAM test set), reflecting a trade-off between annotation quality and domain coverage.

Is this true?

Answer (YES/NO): NO